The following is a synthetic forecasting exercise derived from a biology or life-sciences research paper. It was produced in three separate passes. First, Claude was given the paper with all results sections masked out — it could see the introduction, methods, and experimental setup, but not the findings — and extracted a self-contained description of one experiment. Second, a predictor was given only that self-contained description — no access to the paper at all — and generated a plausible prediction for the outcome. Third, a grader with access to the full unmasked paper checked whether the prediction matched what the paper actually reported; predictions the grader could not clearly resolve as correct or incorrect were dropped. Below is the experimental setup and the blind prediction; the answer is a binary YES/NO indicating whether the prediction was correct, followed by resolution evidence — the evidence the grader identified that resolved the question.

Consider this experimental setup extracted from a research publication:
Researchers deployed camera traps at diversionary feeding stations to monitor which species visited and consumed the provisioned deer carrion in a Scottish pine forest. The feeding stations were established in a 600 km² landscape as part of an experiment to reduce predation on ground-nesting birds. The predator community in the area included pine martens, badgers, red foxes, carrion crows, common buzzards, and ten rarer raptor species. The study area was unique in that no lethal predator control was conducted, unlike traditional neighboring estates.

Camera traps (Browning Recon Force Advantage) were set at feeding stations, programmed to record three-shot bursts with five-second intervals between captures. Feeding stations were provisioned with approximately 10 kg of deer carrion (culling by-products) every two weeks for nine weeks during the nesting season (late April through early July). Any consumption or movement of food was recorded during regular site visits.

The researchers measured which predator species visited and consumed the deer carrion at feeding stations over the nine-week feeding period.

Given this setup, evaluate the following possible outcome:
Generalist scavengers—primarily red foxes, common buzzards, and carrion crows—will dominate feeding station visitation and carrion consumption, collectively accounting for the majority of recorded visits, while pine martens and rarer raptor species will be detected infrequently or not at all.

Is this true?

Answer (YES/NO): NO